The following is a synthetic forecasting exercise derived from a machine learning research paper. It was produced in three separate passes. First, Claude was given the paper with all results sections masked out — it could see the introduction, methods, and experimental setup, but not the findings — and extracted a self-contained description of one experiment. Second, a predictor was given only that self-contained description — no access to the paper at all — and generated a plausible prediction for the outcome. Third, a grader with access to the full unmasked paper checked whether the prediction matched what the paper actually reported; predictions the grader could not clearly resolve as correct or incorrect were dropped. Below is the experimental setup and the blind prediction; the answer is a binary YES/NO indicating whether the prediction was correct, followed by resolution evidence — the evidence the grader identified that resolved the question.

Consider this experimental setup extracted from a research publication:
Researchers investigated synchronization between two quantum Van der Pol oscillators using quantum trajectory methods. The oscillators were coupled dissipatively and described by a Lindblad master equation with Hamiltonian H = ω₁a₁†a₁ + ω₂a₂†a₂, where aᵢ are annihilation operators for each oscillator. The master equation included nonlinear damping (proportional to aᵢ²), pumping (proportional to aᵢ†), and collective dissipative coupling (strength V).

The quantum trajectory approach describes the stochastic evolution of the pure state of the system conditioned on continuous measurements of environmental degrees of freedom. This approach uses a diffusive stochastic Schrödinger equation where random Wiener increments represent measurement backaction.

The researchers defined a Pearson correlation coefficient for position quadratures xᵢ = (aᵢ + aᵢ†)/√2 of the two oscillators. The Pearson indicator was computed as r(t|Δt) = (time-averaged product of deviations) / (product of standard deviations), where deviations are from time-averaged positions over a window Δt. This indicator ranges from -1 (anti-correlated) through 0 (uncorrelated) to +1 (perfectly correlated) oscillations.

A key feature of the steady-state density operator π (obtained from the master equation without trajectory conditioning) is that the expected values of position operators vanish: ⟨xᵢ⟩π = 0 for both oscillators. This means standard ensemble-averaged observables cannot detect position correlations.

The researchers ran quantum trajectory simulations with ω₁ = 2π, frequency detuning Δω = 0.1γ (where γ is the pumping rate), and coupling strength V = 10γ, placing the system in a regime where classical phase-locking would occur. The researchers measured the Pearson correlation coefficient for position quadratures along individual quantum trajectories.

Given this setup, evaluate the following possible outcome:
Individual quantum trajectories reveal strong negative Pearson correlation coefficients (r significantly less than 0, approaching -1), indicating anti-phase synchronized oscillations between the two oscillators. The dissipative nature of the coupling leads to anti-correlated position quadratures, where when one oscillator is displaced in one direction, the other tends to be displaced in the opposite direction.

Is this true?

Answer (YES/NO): NO